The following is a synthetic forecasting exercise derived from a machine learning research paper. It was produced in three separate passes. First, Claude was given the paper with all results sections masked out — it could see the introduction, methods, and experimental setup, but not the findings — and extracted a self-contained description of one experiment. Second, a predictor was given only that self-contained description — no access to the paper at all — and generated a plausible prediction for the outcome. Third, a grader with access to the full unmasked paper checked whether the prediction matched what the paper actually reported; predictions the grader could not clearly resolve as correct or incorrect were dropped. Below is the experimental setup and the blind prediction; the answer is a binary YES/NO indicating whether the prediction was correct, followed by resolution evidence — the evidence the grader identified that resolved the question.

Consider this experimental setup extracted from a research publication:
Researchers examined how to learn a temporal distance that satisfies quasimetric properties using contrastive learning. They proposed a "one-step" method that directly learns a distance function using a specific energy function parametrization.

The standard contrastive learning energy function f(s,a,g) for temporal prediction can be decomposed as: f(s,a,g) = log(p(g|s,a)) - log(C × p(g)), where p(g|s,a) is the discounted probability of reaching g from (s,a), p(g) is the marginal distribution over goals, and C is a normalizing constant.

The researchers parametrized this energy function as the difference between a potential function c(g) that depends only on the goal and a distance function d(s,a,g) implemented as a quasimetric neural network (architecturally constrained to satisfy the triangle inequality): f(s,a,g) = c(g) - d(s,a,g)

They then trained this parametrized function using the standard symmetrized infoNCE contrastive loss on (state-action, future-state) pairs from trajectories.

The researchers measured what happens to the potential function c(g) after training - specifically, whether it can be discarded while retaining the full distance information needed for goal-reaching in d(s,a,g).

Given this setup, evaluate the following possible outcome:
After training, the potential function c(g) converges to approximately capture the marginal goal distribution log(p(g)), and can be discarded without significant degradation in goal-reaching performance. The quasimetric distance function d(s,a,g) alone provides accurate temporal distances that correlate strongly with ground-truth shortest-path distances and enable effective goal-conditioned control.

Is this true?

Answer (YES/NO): NO